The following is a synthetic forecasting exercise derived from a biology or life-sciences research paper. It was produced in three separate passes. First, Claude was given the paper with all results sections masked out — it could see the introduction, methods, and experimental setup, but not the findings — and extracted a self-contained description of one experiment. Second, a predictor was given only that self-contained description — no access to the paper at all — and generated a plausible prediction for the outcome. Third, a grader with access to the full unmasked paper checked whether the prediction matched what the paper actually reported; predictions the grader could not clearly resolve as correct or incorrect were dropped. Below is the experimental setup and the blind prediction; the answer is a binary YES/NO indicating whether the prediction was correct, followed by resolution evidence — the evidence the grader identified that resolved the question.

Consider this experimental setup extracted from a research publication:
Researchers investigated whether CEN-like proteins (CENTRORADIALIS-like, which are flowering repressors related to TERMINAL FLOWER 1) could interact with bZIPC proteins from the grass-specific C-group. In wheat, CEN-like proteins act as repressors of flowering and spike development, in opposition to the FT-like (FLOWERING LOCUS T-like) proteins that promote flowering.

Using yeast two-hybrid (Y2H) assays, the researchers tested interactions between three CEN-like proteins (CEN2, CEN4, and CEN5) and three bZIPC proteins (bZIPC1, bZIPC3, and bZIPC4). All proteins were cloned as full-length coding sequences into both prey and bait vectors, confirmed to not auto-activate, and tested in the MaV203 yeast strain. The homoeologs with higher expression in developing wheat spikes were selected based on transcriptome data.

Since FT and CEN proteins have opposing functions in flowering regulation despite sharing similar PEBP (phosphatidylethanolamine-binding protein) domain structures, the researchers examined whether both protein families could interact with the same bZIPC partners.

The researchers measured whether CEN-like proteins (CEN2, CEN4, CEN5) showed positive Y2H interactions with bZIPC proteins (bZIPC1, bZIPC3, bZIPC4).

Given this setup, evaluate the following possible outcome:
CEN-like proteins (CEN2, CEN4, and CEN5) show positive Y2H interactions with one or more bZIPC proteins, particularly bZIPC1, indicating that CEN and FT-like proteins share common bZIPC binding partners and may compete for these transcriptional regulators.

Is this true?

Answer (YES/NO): NO